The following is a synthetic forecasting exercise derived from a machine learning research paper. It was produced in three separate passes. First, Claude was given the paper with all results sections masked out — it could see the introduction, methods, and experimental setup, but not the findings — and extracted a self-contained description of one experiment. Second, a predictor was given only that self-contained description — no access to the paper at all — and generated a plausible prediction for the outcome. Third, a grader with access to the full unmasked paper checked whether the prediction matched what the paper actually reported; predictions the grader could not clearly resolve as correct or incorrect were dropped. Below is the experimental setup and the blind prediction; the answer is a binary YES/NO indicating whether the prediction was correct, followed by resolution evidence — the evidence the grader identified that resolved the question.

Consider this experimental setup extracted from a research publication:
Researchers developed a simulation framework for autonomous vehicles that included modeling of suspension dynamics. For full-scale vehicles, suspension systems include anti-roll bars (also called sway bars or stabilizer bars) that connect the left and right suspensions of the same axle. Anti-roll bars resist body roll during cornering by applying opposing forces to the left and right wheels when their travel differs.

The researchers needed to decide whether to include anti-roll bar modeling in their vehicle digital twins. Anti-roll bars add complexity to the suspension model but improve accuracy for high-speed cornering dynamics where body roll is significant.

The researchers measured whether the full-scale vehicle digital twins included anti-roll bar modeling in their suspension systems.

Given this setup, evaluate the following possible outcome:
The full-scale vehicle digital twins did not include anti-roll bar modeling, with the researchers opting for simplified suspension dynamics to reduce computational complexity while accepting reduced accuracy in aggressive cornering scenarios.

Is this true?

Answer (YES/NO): NO